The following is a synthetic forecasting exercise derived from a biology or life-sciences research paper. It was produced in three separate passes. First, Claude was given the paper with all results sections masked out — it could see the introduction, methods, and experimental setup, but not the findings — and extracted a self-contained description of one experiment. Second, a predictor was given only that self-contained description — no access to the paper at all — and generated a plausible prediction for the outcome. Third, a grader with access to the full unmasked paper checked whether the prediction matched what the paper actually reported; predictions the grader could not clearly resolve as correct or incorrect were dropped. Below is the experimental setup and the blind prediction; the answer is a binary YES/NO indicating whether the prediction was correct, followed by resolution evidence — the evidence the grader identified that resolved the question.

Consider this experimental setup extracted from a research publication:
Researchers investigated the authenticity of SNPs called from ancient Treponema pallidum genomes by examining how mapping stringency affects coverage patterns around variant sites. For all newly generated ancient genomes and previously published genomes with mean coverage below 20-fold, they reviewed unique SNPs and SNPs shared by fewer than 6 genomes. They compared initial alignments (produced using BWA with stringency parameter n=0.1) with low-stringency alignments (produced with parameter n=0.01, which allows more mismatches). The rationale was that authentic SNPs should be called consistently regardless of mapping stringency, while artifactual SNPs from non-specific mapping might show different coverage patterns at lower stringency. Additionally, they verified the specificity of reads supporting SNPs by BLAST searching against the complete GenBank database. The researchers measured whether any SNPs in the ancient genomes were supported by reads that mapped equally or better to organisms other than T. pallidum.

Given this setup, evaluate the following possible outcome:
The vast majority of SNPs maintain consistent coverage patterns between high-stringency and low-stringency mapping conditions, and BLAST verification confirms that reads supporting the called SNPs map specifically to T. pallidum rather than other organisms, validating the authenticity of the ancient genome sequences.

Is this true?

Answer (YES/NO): YES